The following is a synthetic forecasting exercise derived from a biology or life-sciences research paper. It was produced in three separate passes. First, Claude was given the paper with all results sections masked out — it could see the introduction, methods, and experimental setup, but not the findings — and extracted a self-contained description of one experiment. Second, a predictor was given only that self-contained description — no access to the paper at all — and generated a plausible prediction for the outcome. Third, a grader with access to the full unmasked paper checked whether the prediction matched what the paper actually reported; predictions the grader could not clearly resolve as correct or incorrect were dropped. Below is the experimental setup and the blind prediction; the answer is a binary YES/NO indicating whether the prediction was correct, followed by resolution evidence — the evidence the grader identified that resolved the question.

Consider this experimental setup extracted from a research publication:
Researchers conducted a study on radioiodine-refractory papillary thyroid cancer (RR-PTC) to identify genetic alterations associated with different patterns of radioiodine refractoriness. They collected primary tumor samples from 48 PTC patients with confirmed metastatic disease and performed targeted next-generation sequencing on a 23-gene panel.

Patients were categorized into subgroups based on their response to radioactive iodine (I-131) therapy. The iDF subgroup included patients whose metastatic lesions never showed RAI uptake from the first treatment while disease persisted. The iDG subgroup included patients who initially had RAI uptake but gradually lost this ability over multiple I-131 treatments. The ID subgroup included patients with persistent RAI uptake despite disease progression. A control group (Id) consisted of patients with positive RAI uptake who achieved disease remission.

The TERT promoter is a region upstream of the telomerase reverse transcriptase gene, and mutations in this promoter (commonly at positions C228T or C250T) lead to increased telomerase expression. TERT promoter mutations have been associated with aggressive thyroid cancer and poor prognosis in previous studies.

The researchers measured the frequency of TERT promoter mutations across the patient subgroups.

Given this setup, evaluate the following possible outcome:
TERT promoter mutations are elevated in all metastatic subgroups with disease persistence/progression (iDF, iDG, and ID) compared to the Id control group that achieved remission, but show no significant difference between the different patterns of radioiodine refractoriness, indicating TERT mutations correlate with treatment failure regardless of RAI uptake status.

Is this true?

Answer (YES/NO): NO